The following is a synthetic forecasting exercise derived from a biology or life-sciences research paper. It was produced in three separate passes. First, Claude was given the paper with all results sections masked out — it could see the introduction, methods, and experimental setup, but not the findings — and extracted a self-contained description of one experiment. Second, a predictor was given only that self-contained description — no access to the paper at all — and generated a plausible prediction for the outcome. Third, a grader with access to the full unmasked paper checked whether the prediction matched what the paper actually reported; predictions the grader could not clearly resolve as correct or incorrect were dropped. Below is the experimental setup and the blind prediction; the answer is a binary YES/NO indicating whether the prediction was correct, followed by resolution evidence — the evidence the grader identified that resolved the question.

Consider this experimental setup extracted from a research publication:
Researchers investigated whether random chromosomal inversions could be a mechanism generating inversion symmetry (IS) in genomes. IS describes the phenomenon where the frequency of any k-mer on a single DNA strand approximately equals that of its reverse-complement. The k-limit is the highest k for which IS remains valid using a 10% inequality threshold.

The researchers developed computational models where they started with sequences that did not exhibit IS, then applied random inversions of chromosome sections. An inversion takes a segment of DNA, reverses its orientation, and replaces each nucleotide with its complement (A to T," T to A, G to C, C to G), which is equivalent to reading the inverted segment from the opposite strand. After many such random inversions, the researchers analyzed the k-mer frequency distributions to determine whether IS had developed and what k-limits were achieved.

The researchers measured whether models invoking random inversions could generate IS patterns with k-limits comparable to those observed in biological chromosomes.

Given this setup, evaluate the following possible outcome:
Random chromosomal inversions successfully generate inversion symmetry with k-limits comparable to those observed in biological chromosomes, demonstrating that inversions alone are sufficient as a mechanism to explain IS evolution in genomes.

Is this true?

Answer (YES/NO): YES